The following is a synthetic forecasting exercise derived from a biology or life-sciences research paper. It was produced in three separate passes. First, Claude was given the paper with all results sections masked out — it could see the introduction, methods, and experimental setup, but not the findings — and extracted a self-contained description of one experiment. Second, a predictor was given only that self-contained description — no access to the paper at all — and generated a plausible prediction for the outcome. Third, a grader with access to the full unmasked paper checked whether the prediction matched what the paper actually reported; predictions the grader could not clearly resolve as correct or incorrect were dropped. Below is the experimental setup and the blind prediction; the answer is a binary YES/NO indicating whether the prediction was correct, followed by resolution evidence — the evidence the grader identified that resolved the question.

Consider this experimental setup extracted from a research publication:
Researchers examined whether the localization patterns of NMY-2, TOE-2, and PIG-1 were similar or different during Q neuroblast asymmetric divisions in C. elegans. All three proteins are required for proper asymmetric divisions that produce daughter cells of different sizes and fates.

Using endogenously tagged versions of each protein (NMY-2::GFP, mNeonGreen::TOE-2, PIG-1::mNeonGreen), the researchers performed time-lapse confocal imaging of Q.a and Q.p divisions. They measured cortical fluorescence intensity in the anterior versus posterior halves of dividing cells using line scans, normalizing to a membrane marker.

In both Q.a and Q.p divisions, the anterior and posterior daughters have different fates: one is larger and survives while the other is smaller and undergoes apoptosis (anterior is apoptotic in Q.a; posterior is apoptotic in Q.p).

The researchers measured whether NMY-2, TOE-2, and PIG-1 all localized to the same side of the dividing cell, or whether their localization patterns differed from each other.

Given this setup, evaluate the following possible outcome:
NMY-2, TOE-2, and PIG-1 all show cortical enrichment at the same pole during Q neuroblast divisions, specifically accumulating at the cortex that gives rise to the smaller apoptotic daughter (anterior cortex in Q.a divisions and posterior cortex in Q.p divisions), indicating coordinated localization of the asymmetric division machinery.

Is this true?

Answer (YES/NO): NO